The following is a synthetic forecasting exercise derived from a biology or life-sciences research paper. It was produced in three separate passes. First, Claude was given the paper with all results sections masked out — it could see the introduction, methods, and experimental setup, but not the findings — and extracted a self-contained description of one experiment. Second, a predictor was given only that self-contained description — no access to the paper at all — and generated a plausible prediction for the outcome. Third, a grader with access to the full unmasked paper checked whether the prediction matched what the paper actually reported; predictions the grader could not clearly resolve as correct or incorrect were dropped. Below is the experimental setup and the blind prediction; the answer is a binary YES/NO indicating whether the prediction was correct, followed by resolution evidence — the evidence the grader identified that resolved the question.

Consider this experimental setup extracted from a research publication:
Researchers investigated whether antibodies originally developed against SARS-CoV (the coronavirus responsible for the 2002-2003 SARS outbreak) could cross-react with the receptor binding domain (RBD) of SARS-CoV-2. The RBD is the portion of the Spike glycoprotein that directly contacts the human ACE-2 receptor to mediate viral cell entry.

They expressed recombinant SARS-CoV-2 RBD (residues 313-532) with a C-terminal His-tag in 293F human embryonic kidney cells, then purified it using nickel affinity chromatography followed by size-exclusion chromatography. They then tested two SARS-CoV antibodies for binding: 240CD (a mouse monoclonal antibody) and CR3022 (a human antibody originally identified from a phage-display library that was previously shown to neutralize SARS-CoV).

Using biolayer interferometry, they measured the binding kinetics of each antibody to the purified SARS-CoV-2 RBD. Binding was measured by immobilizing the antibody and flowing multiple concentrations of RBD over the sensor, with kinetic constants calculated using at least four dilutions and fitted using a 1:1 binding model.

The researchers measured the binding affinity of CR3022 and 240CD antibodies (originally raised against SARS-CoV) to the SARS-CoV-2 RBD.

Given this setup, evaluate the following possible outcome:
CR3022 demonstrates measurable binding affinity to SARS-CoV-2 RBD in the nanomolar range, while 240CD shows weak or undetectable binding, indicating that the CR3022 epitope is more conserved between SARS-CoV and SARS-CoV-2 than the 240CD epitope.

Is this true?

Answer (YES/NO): NO